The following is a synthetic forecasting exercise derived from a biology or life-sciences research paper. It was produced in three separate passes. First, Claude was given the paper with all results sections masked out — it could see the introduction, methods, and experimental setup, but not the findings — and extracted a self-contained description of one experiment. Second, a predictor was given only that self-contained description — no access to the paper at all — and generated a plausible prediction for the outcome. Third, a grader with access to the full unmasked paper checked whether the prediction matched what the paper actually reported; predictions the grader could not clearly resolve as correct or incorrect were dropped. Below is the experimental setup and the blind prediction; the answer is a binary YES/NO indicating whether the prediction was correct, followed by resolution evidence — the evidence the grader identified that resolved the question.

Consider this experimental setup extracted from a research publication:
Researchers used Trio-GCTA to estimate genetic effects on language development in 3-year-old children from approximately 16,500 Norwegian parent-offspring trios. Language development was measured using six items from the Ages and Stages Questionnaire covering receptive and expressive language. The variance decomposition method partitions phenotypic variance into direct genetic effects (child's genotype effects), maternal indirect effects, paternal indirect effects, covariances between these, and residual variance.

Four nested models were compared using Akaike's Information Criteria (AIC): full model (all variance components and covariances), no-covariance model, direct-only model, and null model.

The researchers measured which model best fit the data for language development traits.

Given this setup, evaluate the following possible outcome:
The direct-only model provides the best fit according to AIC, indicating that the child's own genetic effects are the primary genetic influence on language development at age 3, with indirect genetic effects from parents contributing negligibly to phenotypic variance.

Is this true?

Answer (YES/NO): YES